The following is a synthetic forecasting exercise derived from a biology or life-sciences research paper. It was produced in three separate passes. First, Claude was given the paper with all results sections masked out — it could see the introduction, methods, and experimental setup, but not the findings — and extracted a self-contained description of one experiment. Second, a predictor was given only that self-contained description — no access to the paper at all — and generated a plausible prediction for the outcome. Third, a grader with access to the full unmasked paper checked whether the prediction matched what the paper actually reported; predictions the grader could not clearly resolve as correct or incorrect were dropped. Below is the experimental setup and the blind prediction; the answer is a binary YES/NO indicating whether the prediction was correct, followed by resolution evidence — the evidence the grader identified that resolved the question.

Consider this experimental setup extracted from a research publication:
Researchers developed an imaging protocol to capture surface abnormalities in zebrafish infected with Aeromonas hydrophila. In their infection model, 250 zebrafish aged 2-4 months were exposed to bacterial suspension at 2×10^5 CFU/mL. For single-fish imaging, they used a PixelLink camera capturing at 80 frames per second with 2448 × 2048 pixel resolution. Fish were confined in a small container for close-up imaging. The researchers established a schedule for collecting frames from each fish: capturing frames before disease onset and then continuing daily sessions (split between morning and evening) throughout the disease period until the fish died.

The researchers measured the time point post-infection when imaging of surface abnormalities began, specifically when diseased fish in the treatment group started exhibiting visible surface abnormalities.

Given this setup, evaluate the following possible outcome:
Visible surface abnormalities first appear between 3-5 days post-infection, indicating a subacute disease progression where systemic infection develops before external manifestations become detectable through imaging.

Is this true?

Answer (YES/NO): YES